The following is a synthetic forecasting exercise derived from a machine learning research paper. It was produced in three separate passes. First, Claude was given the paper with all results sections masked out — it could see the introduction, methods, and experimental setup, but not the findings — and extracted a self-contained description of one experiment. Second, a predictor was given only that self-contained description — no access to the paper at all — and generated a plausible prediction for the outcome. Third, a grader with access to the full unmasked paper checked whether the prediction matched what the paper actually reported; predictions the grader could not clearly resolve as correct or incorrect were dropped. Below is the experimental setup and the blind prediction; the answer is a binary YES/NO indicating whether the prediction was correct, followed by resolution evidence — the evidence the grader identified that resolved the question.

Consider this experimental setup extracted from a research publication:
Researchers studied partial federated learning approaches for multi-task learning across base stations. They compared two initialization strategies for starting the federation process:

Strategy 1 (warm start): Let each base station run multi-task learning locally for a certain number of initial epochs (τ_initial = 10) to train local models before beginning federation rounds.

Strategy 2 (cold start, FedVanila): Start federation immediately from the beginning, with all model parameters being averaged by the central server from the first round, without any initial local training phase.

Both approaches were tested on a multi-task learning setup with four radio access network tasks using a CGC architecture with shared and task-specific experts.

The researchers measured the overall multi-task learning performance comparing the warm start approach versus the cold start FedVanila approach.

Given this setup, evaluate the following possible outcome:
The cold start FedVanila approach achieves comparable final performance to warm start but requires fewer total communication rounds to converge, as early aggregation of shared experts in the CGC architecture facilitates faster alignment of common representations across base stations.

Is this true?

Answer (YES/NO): NO